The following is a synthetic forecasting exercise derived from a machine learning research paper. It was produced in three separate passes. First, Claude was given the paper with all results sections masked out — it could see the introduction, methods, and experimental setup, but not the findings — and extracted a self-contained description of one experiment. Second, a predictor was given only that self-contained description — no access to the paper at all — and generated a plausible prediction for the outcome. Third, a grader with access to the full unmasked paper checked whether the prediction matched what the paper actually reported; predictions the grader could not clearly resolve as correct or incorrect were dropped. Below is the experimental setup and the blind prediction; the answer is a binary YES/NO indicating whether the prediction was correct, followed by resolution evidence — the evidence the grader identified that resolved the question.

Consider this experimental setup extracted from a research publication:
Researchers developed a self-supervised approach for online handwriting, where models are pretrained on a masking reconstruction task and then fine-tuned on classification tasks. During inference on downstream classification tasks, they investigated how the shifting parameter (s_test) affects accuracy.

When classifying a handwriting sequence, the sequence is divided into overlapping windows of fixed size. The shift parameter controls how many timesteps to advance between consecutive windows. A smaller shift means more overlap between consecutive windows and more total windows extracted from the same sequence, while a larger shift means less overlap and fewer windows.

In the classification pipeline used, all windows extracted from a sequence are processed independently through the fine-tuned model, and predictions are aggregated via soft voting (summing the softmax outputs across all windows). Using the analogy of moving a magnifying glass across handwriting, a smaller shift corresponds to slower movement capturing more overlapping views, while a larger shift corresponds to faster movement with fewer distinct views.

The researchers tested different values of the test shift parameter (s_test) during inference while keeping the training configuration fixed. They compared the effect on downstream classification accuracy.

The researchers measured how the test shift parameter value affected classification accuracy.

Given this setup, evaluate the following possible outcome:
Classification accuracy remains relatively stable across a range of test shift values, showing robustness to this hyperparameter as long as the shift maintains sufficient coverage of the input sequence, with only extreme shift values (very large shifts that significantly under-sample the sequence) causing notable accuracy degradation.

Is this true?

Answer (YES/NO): NO